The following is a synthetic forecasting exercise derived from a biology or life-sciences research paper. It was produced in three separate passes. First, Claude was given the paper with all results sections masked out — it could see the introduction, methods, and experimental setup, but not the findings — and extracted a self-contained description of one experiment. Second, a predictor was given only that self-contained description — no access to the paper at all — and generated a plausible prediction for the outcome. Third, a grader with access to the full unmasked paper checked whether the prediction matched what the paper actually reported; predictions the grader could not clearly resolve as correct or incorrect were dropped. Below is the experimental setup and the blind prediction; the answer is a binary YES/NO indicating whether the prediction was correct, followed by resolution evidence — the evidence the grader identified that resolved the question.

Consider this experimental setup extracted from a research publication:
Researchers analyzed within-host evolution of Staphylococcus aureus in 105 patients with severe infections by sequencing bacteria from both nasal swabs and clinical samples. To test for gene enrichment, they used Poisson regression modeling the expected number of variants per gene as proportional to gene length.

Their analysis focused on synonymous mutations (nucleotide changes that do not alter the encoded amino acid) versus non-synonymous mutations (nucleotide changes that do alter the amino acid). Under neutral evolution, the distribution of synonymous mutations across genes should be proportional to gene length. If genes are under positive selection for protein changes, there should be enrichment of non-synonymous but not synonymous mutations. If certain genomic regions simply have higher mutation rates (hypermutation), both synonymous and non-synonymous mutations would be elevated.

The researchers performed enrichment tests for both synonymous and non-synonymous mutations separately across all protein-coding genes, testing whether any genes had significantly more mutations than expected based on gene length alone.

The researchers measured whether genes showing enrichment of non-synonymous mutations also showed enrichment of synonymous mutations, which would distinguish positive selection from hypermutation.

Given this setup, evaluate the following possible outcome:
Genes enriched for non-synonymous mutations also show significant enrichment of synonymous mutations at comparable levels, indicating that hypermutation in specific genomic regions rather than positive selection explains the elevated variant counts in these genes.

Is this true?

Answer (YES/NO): NO